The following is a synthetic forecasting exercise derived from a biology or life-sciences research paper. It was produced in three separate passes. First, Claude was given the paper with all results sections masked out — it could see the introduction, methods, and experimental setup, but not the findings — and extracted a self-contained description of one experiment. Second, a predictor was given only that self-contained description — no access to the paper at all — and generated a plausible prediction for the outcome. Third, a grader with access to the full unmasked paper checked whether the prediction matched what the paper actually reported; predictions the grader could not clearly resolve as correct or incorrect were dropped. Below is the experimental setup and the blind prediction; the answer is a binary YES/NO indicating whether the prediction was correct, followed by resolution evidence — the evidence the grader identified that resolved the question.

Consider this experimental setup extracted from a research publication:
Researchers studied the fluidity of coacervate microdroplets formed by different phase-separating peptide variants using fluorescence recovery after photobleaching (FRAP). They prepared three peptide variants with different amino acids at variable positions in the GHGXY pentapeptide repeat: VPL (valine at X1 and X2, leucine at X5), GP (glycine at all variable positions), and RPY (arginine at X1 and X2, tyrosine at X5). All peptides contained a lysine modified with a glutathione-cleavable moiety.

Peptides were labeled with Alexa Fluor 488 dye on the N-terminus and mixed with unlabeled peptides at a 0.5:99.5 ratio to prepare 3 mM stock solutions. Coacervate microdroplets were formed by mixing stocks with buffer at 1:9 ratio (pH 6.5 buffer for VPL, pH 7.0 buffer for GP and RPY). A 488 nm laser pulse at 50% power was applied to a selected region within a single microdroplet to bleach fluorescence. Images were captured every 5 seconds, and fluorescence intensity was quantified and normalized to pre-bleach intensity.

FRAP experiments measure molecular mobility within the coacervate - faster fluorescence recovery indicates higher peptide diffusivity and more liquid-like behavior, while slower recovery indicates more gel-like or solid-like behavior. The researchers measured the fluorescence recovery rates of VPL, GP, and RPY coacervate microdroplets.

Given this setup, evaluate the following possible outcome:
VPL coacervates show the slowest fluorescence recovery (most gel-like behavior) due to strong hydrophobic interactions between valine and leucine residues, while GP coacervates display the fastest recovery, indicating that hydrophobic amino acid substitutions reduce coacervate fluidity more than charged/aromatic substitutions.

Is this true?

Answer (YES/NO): NO